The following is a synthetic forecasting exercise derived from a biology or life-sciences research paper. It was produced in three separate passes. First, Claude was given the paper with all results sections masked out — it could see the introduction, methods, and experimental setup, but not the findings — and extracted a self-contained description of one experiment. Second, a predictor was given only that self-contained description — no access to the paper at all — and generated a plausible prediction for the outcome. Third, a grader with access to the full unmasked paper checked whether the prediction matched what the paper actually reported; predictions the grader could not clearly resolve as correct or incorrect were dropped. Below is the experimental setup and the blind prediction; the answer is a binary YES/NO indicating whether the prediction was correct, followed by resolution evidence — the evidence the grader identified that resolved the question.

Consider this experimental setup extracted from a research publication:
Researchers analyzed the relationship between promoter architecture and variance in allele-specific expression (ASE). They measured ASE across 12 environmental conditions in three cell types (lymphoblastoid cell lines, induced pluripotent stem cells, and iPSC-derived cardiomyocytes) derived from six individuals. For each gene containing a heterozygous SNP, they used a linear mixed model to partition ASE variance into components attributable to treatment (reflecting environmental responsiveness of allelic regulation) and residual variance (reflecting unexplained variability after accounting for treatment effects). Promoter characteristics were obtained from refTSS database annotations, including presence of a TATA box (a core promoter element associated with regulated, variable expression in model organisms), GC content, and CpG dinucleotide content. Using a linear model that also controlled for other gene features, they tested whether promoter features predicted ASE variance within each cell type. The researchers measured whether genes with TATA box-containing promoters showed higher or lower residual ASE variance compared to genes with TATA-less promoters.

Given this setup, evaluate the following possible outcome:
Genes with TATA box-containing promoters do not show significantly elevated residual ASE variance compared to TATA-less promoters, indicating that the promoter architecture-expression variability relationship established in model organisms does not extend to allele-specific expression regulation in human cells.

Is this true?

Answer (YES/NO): NO